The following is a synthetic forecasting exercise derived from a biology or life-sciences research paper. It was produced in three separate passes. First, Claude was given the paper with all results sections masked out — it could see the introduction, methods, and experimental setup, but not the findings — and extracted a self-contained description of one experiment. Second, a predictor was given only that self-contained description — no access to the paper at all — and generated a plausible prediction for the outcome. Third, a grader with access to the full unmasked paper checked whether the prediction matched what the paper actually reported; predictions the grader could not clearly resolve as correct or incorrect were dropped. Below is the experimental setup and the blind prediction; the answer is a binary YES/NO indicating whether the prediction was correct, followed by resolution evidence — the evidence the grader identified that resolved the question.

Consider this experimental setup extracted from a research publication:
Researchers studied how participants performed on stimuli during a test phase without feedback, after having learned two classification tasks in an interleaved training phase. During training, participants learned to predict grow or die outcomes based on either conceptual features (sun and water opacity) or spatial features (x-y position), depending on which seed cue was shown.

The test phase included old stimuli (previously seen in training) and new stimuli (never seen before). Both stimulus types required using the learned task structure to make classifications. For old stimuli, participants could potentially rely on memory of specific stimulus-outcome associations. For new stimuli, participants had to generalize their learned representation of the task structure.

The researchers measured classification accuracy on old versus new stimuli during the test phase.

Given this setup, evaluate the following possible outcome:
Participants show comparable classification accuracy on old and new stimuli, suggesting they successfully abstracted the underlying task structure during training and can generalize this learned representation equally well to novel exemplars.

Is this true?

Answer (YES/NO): NO